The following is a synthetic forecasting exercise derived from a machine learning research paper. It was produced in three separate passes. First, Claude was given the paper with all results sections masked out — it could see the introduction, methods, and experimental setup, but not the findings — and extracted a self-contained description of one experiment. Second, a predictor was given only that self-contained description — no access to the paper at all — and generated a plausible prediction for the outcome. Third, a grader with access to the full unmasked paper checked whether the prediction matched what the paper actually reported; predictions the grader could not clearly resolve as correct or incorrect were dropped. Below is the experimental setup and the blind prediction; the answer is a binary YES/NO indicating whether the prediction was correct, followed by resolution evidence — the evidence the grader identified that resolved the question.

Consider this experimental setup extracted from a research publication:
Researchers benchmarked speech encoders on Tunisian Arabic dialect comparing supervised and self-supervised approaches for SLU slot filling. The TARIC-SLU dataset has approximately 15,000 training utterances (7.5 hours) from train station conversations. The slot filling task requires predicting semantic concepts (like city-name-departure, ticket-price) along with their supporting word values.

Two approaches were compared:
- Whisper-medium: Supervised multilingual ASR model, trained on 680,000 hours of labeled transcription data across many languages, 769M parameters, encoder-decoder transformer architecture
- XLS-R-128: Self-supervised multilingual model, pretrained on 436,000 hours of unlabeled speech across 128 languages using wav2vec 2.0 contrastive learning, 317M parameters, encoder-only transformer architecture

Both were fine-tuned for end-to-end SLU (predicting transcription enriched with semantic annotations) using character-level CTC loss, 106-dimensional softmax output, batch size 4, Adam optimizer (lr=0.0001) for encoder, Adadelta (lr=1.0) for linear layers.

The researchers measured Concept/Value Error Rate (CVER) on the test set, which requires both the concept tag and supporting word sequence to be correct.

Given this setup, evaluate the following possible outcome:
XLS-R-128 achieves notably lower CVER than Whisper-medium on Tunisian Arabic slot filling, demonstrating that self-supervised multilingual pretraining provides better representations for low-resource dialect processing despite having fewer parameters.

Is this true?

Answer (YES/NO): YES